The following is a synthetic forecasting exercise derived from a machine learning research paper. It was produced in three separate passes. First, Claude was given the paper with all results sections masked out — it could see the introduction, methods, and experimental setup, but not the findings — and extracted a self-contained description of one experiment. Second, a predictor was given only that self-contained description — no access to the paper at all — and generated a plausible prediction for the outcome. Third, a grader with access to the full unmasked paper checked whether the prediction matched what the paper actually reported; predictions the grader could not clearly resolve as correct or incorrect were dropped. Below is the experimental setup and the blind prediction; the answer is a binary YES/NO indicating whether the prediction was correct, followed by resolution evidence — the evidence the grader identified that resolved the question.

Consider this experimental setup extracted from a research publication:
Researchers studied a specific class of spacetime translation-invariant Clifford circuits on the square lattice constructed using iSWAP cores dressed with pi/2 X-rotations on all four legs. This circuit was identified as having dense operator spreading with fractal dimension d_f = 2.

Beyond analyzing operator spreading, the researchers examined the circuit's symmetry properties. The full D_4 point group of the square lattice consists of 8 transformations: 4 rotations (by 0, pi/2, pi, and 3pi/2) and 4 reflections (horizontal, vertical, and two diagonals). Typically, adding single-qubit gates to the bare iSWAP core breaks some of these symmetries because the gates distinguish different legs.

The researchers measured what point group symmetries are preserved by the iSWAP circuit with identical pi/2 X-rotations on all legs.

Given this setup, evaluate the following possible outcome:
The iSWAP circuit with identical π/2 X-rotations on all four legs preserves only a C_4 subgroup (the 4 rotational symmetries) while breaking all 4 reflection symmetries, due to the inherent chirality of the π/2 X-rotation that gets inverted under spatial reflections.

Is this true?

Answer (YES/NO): NO